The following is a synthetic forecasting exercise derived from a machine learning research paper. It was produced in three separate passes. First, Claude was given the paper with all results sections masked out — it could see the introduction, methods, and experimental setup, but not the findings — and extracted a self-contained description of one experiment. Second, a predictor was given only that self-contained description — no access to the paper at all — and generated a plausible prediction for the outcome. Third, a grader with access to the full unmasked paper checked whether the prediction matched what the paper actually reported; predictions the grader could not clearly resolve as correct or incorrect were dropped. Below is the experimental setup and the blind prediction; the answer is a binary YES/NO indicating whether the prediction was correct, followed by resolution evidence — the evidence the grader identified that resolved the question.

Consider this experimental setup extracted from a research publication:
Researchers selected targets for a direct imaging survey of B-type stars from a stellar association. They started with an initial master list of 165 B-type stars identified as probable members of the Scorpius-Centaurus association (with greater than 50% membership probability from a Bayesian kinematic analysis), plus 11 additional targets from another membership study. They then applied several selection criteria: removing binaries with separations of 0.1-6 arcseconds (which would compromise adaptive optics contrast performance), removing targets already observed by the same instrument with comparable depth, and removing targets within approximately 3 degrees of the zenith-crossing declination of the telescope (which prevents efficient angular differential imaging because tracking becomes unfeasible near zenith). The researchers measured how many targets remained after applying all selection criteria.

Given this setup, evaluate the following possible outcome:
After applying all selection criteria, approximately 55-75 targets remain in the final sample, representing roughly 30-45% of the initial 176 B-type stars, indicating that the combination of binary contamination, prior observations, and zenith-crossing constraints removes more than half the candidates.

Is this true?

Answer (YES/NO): NO